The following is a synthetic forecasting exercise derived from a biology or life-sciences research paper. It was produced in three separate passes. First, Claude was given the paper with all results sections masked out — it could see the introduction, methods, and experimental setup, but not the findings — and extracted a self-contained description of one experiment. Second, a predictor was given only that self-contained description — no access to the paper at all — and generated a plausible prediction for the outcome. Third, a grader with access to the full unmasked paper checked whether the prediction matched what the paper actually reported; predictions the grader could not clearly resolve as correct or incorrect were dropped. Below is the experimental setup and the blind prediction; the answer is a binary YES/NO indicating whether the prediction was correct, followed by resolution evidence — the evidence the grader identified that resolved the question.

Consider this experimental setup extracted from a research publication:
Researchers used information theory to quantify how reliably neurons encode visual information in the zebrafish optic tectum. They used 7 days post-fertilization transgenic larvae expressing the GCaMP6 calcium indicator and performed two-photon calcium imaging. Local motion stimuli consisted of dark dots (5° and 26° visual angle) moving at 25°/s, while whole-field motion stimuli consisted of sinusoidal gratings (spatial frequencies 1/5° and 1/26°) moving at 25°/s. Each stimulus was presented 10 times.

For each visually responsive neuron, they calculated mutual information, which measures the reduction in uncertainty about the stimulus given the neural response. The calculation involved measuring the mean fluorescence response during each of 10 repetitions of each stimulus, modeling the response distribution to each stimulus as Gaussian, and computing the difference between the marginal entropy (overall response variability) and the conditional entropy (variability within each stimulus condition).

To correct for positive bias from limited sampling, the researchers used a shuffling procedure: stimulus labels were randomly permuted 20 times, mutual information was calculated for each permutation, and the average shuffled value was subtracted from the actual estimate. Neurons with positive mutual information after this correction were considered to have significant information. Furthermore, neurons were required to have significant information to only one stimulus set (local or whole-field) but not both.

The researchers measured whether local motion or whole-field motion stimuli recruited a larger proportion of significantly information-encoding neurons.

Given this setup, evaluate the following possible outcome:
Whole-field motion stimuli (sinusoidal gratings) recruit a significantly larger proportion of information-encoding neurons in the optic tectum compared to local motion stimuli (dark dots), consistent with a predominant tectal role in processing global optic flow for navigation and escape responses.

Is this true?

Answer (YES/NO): NO